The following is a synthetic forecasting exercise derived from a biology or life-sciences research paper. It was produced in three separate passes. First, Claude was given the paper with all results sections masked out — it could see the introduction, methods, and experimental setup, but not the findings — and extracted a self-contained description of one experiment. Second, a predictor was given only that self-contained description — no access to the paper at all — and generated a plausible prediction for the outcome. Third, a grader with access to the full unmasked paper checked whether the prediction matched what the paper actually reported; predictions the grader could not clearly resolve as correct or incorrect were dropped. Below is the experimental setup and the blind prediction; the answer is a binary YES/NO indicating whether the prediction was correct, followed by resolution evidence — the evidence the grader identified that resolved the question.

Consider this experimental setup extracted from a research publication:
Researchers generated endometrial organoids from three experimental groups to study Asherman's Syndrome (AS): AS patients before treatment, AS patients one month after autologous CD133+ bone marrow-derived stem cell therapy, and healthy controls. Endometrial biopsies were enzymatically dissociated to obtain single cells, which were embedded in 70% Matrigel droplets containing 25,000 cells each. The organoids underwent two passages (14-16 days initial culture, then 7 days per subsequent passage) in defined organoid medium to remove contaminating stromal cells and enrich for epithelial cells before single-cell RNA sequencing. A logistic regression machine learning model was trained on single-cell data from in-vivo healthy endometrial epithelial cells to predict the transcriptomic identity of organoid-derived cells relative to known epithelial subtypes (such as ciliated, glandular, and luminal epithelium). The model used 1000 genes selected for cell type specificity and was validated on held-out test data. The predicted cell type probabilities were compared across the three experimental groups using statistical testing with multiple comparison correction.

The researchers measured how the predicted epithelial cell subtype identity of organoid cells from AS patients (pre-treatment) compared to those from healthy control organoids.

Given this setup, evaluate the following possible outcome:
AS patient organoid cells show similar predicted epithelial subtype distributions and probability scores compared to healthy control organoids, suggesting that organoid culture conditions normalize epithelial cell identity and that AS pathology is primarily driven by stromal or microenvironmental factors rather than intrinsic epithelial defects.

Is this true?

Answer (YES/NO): NO